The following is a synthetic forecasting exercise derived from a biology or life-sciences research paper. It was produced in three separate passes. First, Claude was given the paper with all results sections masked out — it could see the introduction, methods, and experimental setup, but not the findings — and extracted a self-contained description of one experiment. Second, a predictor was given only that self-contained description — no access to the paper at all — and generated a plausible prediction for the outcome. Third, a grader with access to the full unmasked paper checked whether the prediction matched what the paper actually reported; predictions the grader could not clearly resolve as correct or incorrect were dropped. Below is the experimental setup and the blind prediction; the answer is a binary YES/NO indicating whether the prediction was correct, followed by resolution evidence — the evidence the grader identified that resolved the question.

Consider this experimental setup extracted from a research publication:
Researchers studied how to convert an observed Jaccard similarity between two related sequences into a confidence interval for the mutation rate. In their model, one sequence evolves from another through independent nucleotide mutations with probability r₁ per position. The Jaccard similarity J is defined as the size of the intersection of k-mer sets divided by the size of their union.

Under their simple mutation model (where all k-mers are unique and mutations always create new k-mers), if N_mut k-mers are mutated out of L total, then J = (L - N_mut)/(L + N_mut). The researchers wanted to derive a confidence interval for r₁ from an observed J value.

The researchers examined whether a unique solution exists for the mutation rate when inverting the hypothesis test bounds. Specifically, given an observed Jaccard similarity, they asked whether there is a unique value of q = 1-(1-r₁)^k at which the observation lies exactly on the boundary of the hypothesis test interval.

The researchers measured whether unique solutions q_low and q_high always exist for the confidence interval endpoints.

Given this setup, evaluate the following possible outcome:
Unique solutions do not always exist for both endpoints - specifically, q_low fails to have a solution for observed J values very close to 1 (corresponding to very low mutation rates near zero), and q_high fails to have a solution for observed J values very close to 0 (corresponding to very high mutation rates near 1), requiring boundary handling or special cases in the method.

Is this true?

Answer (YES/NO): NO